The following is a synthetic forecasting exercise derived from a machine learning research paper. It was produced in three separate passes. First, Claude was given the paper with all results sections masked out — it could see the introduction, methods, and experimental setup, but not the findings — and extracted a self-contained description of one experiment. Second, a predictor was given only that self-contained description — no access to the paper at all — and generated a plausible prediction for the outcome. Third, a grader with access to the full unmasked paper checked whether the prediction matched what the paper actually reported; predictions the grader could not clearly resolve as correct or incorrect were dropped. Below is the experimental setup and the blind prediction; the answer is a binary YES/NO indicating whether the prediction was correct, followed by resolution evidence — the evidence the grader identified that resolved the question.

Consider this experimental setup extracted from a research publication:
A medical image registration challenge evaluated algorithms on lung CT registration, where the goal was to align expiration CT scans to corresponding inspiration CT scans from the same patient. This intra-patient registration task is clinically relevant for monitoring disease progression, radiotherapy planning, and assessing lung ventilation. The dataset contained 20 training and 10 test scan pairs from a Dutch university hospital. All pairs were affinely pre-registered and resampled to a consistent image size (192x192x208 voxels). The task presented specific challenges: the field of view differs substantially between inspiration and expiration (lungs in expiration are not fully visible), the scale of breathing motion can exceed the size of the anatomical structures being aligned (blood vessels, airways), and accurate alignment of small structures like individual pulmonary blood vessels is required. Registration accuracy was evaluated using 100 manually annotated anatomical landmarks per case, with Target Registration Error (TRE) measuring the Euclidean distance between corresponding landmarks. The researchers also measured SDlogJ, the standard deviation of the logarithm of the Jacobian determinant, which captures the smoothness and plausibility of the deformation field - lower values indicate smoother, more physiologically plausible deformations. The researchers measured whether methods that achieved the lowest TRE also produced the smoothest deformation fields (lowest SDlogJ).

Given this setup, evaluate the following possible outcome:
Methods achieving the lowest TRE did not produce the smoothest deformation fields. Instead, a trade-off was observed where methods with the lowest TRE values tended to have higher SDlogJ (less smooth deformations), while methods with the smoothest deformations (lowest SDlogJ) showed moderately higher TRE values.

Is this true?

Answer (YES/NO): NO